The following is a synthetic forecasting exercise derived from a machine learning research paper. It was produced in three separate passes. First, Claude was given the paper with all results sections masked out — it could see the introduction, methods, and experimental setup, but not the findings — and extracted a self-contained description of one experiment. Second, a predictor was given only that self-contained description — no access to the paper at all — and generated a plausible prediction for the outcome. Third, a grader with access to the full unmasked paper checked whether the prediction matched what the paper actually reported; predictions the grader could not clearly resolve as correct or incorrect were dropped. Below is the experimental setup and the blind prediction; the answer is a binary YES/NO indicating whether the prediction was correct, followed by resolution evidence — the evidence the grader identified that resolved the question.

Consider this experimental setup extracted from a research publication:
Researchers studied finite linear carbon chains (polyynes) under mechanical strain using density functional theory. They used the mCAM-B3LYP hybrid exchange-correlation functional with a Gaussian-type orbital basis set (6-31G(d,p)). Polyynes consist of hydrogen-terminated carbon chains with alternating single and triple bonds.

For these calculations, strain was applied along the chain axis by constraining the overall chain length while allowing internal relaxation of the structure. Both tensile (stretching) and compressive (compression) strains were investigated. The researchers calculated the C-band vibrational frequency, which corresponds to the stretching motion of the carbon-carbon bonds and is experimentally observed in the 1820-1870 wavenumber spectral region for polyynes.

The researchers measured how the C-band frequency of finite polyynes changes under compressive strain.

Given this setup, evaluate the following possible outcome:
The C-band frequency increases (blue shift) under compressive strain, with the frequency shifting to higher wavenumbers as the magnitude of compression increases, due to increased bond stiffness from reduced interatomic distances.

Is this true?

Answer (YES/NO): YES